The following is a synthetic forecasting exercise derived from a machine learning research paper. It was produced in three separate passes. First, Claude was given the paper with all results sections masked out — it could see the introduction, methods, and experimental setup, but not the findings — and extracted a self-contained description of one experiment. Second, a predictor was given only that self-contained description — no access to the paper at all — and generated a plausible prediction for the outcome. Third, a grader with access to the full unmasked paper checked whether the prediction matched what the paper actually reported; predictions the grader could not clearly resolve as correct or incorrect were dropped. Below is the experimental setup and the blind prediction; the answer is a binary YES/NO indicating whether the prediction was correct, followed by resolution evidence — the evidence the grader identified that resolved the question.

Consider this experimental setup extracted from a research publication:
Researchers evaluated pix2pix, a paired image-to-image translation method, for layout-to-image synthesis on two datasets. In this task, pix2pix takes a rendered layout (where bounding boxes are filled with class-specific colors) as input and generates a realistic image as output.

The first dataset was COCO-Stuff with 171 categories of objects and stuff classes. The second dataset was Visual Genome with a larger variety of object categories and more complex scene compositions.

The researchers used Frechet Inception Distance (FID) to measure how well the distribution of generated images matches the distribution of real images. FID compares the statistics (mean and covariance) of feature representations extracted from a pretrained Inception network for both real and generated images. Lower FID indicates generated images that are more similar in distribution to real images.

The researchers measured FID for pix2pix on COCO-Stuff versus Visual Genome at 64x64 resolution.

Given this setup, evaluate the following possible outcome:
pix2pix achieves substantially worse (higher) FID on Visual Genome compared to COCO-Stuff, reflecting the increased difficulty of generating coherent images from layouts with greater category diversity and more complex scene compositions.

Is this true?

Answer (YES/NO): YES